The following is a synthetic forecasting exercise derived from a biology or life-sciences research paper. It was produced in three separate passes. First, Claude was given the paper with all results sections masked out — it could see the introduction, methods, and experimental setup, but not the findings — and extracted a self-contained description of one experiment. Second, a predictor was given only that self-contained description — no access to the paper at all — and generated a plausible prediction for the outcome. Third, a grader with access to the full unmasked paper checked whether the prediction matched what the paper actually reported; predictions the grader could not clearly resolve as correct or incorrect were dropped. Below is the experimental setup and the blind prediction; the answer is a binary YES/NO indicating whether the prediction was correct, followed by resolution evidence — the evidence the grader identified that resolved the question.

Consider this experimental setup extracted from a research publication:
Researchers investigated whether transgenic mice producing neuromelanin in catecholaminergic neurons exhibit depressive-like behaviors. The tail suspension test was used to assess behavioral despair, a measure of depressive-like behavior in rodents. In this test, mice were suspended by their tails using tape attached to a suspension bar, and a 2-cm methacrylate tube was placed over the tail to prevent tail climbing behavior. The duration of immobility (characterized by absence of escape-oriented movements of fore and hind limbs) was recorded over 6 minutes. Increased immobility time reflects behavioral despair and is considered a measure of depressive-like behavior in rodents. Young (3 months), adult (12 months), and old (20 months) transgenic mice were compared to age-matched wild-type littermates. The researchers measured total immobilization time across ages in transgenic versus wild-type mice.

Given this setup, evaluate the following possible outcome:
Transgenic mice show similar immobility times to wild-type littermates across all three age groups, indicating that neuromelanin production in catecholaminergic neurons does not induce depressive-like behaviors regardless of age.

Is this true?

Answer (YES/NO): NO